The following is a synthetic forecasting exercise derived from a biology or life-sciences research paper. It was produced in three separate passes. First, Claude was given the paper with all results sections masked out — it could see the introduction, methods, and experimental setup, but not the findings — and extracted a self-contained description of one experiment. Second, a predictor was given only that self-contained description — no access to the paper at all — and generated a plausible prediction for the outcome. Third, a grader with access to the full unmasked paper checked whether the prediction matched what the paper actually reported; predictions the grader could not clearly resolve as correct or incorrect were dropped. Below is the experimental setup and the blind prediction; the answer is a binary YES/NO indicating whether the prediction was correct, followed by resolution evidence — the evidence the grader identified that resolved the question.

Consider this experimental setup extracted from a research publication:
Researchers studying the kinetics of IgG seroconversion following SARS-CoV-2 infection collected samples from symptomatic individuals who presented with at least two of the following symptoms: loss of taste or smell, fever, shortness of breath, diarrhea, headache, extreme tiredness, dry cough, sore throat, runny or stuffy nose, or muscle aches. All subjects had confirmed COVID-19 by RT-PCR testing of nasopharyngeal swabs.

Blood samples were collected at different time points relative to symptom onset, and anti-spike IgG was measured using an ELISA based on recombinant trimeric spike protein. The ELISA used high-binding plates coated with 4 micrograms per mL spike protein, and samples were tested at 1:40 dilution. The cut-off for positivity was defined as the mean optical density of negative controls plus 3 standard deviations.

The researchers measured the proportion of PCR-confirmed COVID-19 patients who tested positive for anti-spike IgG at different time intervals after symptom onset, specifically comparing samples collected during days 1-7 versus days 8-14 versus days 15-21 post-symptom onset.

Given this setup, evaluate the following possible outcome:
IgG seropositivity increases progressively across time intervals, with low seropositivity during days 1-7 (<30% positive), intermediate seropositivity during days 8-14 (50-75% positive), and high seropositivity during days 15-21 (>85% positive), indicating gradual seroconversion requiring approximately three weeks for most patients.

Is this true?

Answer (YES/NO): NO